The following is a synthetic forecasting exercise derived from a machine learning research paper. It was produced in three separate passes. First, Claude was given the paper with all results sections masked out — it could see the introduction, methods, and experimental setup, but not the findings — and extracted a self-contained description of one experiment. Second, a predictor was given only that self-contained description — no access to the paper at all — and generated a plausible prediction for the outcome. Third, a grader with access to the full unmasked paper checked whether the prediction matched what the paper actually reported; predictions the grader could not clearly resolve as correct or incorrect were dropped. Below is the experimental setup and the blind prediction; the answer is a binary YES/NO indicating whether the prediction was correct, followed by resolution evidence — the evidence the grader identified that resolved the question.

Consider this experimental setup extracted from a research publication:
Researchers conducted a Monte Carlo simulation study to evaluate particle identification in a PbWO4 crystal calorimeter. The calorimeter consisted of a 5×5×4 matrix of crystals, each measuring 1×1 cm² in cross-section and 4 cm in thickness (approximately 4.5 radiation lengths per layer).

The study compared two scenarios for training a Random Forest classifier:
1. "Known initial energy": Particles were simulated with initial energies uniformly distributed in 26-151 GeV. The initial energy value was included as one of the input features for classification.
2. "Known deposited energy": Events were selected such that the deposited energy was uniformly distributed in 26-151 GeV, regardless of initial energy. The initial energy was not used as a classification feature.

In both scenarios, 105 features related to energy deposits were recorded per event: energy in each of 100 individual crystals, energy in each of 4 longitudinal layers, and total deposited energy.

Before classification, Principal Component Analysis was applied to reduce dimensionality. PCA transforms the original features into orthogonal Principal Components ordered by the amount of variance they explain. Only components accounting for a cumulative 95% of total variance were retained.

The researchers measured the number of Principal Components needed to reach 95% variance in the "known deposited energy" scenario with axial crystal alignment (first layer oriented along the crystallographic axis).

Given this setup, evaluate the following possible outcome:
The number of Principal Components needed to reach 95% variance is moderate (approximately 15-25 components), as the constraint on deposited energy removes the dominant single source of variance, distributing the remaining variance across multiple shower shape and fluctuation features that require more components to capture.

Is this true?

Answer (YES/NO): NO